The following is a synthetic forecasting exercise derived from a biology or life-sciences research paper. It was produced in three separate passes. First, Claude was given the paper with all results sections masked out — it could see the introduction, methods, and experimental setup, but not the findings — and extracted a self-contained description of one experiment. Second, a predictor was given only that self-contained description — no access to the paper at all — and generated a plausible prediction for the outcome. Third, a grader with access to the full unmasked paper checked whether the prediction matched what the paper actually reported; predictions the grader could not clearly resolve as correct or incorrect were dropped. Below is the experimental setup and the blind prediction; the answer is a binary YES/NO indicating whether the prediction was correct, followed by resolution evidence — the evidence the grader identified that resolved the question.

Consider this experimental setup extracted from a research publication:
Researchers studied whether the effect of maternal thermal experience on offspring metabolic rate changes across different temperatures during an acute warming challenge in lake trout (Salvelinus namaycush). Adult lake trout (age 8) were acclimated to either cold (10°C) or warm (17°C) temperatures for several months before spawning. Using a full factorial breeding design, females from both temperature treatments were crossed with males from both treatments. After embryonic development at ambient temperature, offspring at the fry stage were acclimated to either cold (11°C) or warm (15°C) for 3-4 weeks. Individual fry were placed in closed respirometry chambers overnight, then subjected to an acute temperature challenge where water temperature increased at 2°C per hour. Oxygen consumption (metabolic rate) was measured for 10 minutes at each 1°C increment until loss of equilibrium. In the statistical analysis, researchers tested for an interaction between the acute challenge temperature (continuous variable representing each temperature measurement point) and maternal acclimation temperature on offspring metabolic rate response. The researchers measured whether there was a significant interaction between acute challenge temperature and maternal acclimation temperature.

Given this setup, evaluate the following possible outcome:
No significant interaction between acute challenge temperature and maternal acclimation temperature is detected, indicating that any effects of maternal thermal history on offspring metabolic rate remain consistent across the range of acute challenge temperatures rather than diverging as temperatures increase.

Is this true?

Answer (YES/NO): NO